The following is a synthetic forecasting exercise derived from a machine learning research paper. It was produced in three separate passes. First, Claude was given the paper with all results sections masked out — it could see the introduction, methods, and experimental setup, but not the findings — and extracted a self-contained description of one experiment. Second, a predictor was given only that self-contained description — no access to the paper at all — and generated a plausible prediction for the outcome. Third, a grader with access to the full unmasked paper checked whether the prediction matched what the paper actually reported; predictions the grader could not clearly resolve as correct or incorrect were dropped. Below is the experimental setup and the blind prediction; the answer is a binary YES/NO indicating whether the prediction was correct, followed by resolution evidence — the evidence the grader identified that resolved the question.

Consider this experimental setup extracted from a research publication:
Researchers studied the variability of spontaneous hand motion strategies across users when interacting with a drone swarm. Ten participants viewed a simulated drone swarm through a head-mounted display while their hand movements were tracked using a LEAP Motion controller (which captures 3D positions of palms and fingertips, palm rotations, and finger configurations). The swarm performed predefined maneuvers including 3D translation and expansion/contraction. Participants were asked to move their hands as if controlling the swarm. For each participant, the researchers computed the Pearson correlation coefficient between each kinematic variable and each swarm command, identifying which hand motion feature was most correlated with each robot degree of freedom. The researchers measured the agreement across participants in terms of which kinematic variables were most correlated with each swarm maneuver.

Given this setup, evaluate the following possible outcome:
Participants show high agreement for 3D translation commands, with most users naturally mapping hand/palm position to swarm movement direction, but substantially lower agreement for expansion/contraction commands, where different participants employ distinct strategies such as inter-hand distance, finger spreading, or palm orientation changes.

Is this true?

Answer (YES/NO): NO